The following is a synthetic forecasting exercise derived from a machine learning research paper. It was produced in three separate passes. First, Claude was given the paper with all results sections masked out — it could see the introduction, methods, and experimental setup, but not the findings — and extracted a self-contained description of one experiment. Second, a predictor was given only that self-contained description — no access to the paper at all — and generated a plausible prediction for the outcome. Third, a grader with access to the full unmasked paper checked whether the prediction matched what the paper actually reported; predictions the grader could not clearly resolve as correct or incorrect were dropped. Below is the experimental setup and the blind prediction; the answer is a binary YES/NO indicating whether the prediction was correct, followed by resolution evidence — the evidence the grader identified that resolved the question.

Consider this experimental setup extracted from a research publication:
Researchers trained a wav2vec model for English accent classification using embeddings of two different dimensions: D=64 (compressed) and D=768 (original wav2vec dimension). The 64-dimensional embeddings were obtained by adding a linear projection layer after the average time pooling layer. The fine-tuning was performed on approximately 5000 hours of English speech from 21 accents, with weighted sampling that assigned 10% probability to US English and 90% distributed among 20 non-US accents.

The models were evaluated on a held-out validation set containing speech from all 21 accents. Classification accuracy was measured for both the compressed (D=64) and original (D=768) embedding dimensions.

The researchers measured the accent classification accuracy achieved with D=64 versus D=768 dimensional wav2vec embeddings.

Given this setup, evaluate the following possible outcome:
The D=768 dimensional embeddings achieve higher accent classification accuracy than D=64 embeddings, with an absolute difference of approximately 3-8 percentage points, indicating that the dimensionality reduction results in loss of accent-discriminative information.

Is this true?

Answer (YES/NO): NO